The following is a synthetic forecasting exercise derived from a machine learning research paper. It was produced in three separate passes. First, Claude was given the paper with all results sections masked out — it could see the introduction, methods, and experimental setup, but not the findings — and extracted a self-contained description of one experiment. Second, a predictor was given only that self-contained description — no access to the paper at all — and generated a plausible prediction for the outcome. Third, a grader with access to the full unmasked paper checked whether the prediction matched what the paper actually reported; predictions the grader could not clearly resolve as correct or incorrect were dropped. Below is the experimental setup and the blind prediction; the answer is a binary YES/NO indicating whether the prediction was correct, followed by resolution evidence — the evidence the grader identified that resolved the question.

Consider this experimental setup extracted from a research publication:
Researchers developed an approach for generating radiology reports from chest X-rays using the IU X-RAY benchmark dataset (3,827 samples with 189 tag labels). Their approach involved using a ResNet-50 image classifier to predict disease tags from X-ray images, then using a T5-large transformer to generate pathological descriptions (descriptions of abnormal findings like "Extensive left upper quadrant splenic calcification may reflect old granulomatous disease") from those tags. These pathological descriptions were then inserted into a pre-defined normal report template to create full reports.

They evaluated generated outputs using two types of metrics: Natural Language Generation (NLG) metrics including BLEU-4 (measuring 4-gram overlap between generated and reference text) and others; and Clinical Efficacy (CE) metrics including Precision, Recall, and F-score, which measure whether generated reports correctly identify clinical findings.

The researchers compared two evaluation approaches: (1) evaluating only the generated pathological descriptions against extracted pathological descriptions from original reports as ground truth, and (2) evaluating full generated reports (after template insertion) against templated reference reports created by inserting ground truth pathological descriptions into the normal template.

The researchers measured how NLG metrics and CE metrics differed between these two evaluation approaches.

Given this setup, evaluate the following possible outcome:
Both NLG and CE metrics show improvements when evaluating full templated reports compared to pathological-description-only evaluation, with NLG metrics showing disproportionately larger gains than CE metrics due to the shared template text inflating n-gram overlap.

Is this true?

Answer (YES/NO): NO